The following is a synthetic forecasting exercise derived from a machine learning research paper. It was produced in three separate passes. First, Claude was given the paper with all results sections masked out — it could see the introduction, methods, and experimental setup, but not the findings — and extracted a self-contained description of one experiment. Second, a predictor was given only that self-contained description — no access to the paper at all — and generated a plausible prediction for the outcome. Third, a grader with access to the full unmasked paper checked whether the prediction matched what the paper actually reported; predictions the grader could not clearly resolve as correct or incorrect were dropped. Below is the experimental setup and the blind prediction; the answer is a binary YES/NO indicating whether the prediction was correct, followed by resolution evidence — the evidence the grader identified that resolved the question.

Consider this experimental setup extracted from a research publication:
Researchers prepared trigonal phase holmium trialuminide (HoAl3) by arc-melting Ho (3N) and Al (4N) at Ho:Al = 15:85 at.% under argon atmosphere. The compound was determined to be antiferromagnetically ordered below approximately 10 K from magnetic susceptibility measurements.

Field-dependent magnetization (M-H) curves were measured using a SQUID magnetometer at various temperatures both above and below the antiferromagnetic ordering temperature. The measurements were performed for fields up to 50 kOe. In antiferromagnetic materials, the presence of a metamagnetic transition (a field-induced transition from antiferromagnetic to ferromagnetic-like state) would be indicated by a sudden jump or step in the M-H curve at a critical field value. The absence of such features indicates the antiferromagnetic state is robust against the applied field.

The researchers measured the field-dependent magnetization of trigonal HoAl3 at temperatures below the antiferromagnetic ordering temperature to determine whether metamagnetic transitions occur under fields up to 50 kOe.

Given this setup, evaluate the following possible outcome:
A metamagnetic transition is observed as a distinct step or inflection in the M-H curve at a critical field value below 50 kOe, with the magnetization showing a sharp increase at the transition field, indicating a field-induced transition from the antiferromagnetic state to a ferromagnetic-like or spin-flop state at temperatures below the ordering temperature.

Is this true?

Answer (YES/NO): NO